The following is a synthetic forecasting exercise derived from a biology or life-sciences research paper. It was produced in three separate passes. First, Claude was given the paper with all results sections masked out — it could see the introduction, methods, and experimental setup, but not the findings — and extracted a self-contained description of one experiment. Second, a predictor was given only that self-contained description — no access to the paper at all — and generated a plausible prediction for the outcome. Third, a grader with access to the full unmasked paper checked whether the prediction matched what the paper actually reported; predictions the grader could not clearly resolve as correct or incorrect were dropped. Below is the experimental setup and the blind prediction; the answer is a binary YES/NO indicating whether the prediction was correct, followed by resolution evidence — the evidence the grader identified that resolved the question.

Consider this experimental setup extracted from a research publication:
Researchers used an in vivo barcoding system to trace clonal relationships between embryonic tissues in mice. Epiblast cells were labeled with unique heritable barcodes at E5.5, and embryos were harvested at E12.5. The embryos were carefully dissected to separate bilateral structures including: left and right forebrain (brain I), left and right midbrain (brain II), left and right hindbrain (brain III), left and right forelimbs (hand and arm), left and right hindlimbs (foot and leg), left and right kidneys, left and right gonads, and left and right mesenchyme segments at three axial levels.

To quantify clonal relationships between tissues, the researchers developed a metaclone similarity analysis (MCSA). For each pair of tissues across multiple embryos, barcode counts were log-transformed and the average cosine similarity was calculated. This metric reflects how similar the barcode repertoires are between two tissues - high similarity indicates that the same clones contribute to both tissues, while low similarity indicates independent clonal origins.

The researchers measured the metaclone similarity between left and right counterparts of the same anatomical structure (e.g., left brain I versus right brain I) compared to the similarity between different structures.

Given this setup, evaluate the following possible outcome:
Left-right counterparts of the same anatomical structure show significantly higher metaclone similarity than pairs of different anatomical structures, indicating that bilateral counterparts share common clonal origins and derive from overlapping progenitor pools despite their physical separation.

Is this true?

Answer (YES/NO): YES